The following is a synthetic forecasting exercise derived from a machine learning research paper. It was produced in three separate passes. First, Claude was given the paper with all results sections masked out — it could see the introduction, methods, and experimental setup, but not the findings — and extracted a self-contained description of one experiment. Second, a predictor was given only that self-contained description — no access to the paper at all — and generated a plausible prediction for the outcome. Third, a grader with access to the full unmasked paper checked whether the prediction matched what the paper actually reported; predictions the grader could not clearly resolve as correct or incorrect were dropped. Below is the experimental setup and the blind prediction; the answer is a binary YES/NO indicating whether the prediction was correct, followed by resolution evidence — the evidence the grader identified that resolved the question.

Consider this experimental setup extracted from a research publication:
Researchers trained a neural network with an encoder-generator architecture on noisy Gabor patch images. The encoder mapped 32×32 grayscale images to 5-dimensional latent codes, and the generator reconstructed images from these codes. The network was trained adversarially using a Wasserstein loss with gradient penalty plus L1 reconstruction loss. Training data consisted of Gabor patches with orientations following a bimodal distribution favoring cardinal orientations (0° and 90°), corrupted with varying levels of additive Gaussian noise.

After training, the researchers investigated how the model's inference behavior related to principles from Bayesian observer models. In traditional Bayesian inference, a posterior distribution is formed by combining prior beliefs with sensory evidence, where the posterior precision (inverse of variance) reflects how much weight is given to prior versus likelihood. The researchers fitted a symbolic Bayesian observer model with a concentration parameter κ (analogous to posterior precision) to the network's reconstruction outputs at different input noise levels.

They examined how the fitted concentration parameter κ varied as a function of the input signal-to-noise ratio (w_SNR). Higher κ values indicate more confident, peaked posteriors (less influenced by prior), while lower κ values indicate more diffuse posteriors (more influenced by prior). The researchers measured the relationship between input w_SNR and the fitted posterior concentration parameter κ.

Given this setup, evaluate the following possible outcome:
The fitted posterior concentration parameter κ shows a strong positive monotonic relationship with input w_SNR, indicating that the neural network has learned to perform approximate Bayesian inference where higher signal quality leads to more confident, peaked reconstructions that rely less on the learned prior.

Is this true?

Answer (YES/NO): YES